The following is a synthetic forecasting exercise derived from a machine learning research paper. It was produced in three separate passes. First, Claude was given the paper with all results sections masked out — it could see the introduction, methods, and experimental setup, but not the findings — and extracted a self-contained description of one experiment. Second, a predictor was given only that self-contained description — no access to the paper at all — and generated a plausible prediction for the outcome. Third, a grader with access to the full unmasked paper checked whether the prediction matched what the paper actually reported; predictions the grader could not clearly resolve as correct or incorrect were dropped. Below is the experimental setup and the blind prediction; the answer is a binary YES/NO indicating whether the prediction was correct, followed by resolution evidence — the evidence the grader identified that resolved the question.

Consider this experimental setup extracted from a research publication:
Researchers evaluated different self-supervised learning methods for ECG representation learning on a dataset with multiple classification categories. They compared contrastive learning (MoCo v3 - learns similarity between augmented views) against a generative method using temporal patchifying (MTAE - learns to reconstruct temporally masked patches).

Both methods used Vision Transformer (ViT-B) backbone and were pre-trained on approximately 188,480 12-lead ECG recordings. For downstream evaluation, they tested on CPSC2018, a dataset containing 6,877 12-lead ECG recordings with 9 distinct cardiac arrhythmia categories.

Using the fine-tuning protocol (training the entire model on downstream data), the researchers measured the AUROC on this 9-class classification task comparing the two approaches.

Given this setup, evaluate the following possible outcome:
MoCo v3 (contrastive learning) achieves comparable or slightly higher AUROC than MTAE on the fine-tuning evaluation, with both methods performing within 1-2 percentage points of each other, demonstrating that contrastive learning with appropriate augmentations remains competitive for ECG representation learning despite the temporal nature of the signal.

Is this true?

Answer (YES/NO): YES